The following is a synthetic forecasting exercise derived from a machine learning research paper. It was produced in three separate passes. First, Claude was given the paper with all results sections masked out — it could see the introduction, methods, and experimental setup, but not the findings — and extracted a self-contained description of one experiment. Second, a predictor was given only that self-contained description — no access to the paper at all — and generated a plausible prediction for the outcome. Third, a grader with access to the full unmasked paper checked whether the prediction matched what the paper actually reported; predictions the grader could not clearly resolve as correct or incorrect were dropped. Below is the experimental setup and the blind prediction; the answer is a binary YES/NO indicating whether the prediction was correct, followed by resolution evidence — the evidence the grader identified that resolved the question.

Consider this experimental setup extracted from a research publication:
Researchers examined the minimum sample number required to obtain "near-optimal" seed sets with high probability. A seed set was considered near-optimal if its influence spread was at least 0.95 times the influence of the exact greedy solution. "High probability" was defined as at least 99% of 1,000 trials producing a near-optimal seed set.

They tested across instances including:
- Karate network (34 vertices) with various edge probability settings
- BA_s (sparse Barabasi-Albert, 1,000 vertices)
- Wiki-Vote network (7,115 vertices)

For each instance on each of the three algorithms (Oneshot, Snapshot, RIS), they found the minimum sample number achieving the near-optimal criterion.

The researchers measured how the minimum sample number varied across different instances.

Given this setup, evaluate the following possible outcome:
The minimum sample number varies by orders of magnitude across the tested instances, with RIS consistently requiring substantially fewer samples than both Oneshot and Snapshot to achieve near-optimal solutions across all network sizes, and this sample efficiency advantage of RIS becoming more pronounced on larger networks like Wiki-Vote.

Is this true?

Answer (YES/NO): NO